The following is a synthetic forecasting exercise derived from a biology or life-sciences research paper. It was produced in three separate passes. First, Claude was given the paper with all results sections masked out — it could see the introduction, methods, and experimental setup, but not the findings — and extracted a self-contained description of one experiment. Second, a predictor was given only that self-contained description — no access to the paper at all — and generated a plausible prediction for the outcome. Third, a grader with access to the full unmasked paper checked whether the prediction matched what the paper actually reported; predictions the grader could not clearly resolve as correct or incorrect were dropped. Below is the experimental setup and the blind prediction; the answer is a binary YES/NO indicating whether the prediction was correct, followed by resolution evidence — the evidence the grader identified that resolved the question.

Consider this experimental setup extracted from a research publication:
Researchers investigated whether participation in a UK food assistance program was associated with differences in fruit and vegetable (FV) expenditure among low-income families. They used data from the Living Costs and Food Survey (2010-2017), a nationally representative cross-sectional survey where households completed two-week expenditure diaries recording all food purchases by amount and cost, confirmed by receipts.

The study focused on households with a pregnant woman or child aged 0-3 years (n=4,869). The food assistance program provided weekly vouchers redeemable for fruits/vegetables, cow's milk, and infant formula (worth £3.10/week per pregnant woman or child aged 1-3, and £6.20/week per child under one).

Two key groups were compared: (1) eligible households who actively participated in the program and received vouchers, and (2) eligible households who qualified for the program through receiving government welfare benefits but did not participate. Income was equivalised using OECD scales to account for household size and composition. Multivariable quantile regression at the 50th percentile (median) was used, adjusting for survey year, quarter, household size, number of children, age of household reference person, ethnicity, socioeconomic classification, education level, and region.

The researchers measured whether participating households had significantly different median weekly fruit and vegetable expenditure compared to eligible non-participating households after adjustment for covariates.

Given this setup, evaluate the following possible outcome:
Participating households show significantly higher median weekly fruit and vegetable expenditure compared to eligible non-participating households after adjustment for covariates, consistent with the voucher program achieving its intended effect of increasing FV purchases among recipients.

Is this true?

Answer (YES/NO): NO